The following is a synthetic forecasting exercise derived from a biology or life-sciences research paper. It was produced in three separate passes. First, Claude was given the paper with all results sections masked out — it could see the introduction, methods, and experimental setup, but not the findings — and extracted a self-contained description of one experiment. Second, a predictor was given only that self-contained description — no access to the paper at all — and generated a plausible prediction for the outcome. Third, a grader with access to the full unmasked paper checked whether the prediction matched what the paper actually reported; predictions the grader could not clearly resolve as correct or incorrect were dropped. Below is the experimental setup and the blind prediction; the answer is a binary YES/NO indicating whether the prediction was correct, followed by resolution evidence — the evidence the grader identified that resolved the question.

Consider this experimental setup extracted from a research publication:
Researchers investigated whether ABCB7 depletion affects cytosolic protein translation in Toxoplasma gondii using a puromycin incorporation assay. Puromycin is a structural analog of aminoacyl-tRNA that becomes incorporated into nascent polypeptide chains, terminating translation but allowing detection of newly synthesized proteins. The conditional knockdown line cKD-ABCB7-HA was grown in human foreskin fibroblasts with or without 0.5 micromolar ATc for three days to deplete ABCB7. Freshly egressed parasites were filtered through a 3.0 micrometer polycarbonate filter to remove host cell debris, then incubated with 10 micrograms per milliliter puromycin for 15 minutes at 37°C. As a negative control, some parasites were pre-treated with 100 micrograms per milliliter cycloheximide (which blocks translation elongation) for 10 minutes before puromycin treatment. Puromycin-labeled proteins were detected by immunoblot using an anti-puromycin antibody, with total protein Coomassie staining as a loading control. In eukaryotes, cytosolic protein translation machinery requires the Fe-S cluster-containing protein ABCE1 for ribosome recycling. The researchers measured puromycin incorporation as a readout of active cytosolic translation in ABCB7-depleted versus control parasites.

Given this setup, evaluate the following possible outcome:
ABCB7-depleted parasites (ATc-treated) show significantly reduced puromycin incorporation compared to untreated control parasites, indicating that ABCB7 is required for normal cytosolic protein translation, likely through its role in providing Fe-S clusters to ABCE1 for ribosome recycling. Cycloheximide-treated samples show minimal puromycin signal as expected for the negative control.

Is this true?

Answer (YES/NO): YES